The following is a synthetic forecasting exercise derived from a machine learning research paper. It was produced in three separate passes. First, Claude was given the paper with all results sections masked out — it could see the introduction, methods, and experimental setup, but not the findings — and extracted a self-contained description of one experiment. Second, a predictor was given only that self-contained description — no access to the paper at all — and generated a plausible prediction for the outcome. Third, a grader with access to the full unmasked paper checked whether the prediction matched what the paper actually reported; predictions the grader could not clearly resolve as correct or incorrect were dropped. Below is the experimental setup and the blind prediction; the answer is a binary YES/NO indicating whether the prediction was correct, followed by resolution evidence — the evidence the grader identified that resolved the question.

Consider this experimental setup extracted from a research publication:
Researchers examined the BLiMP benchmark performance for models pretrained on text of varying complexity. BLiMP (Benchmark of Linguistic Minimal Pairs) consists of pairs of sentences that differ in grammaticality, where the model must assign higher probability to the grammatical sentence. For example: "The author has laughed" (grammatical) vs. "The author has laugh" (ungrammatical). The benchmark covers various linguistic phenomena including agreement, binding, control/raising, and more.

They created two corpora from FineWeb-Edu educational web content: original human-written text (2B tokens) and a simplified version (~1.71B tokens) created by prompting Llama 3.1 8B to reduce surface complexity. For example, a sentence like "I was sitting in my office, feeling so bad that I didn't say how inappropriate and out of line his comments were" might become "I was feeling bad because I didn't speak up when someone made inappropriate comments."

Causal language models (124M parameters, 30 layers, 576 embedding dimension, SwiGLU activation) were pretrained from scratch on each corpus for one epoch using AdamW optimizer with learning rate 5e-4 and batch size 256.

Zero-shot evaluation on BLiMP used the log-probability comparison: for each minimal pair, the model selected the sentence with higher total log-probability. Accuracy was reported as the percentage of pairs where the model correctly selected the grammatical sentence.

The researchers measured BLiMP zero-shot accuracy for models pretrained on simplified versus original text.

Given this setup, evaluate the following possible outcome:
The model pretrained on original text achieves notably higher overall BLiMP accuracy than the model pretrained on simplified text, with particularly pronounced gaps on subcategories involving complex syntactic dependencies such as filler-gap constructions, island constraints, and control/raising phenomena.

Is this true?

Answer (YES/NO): NO